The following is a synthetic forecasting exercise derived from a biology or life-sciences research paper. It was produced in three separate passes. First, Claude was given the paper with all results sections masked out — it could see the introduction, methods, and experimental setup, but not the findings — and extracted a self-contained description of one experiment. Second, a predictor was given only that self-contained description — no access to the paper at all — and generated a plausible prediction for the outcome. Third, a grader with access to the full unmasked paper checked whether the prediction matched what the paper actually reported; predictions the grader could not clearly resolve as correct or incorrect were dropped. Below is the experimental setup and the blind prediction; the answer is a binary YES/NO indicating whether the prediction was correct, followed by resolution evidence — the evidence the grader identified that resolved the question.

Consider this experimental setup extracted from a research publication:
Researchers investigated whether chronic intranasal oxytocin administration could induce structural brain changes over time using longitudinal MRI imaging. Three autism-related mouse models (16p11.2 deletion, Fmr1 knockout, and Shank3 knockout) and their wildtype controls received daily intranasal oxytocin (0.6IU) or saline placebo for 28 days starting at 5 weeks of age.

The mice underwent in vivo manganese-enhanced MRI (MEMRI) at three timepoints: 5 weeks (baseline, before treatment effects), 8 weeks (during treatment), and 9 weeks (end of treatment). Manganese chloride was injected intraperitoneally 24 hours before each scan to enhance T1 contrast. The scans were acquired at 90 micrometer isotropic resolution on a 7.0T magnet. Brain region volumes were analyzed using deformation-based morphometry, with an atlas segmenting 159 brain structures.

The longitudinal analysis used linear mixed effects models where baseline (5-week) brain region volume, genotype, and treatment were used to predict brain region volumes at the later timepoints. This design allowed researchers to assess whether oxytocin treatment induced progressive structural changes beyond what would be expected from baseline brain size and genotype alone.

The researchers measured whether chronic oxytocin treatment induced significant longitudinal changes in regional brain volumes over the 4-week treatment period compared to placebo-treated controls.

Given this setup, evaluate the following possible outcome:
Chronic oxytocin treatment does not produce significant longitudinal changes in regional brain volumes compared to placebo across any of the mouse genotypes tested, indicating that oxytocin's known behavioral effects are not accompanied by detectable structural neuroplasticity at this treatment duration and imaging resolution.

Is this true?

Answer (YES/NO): YES